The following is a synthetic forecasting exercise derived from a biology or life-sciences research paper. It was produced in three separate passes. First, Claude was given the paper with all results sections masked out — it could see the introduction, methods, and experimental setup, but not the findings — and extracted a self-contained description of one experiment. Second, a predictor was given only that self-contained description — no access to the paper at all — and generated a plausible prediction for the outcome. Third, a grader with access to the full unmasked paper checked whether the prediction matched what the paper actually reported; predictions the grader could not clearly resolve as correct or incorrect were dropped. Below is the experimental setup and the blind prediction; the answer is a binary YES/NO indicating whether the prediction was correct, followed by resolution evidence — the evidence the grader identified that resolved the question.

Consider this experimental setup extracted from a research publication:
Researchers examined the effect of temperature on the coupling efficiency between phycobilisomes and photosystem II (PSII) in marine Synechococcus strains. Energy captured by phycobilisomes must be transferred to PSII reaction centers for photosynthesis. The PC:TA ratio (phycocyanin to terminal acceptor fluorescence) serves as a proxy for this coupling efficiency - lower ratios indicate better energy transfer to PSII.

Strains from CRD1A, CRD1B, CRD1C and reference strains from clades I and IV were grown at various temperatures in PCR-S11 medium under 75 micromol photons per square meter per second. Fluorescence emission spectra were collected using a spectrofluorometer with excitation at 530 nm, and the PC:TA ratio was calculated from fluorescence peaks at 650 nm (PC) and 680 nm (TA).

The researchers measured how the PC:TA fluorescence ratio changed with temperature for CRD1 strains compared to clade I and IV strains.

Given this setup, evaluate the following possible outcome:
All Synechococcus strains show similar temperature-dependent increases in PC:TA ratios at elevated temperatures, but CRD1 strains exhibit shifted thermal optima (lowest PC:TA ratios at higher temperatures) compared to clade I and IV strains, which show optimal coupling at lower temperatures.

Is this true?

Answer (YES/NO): NO